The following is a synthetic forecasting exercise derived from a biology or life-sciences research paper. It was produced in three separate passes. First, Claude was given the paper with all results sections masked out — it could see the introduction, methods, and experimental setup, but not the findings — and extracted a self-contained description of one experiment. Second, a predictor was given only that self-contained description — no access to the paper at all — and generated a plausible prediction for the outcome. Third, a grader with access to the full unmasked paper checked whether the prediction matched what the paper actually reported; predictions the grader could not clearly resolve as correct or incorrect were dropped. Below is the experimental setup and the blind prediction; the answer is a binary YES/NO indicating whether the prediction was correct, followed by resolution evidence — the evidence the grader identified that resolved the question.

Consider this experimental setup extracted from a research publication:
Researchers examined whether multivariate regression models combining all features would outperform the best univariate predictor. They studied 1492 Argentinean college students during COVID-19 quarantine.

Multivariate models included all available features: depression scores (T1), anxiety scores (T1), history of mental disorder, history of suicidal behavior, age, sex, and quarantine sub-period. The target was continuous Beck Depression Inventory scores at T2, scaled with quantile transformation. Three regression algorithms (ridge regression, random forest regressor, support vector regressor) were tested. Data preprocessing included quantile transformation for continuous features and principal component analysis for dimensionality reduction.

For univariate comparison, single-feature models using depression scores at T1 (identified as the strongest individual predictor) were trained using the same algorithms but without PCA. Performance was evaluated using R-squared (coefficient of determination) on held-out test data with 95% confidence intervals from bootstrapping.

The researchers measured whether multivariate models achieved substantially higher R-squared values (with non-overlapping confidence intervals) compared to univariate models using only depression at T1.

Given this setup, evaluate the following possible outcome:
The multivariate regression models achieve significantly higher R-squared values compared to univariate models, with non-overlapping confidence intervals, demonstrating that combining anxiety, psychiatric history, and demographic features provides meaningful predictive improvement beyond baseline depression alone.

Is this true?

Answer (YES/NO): NO